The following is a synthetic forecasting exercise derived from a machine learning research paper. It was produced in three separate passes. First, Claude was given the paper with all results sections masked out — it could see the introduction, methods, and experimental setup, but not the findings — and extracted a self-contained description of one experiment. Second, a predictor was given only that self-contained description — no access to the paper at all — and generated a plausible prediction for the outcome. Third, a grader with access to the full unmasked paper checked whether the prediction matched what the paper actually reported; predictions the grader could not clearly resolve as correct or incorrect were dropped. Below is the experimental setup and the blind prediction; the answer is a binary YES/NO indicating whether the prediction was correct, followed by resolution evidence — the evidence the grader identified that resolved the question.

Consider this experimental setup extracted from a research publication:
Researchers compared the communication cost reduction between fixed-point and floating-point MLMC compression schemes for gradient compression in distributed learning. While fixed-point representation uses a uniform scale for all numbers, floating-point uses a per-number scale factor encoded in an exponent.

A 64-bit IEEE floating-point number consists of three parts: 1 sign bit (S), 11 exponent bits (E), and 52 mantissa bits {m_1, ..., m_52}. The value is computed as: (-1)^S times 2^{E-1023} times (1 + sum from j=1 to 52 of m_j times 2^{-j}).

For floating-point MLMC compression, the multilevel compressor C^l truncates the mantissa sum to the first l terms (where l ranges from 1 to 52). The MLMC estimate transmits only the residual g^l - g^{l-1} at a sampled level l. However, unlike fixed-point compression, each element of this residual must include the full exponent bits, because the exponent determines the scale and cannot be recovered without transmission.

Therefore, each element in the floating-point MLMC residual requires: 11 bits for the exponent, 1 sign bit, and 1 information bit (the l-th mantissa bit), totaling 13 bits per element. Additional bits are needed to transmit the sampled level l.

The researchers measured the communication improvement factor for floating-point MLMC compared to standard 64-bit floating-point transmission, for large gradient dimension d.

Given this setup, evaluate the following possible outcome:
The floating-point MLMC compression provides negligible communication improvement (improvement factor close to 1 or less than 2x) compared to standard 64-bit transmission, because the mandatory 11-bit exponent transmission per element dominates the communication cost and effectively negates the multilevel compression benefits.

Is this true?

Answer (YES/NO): NO